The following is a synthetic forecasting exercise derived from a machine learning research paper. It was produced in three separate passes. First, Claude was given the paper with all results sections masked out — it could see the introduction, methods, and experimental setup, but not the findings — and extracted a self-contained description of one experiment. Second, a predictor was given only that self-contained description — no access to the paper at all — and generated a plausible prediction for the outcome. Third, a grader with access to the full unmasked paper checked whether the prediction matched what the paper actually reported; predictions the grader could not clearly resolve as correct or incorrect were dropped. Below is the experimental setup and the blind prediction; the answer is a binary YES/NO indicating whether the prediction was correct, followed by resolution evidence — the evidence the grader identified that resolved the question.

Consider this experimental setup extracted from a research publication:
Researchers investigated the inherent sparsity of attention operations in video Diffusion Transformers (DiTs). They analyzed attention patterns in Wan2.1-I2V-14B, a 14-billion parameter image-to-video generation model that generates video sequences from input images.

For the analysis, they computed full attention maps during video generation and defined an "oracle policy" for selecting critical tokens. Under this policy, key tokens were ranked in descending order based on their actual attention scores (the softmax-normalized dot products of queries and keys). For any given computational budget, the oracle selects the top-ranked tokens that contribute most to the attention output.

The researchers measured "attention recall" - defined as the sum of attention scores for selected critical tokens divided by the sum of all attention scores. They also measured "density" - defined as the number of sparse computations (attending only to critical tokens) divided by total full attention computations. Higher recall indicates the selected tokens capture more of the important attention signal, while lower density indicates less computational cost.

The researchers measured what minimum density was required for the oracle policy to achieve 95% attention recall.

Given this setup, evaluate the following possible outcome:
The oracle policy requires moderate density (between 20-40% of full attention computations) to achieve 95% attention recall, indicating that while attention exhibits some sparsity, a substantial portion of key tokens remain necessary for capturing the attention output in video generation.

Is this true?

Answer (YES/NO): NO